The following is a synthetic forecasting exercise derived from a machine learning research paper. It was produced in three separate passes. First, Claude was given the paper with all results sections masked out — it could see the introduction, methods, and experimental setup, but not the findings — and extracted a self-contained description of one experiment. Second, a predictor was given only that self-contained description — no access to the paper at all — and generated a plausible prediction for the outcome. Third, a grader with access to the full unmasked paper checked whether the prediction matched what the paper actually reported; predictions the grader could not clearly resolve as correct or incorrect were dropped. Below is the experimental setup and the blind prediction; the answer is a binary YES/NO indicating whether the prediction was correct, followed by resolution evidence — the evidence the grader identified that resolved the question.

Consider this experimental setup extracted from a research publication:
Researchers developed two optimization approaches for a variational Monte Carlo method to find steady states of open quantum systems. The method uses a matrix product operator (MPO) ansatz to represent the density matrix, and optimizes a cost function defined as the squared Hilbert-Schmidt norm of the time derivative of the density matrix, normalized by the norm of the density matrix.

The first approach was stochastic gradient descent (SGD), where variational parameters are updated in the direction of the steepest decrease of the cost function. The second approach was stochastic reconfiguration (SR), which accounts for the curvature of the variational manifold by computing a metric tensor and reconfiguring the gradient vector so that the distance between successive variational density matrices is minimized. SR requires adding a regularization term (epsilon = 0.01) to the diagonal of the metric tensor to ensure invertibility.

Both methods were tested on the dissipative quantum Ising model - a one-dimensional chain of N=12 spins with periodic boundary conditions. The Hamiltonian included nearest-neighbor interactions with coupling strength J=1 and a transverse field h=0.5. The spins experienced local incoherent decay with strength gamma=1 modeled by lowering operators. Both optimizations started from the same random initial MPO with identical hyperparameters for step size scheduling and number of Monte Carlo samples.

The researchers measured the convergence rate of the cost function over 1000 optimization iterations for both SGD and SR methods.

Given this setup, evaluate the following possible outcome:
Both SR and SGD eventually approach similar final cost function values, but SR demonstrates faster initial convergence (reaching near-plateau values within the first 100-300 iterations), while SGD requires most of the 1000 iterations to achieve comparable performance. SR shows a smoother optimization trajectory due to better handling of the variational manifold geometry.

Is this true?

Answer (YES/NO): NO